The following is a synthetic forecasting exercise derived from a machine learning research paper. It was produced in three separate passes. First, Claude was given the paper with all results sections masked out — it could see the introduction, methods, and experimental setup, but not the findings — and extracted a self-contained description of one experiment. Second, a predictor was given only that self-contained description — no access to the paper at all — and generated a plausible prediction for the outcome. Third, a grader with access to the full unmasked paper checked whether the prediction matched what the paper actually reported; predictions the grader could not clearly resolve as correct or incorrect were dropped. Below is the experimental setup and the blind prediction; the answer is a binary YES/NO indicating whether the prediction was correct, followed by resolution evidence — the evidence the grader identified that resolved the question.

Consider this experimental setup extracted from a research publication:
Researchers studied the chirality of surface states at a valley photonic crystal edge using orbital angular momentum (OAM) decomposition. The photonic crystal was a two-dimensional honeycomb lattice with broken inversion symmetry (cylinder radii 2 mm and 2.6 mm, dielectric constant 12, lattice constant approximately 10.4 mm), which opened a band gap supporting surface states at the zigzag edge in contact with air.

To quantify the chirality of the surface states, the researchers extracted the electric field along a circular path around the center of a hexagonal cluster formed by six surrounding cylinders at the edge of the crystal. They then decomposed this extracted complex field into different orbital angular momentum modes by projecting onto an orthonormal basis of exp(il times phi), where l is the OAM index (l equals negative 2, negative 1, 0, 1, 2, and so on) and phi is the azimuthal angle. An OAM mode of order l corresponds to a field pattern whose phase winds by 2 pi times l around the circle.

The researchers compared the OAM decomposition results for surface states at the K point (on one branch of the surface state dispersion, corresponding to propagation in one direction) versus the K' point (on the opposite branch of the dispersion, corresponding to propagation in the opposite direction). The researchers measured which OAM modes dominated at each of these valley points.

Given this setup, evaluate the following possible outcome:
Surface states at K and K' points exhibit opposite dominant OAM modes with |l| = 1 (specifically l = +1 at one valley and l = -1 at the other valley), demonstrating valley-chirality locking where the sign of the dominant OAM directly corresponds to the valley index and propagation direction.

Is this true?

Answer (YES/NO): YES